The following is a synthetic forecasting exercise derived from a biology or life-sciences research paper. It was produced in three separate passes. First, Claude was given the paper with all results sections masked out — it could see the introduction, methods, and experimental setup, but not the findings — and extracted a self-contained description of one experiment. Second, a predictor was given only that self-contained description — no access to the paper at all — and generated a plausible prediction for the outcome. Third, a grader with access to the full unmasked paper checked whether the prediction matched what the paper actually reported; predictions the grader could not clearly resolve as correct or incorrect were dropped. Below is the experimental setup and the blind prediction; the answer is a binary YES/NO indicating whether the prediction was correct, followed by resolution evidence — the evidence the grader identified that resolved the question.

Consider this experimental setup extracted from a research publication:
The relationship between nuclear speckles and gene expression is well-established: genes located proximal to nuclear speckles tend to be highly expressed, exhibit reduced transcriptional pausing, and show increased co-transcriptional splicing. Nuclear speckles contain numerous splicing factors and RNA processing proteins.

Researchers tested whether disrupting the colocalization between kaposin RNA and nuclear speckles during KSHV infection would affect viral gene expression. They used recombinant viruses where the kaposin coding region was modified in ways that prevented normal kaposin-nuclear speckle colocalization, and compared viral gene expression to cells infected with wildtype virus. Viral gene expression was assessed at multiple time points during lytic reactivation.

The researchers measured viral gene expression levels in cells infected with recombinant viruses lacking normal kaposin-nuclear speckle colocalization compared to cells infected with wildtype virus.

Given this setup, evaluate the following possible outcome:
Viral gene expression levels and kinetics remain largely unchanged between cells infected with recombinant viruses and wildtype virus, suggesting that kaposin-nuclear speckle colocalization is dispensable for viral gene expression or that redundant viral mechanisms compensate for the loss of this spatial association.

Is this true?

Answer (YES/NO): NO